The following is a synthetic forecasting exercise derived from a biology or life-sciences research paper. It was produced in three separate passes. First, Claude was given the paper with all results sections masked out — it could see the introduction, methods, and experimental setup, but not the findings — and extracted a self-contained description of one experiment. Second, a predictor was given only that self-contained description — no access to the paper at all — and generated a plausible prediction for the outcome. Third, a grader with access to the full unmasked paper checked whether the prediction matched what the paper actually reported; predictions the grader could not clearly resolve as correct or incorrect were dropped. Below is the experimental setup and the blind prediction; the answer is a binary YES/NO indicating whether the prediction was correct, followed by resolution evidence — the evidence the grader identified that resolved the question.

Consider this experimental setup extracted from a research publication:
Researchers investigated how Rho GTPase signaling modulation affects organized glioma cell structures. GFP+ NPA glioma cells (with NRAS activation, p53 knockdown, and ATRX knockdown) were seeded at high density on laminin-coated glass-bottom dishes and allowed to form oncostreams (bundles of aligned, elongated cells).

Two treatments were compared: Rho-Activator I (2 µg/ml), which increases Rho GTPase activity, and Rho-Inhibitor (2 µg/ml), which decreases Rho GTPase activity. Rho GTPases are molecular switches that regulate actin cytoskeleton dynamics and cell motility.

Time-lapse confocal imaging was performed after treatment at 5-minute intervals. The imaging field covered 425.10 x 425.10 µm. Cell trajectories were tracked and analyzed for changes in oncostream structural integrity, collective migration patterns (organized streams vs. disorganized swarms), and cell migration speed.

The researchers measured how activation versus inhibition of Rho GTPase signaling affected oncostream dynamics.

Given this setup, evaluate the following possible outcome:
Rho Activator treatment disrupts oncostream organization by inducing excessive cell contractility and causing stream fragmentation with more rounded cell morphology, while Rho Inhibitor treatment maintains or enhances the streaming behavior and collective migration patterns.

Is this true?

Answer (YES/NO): NO